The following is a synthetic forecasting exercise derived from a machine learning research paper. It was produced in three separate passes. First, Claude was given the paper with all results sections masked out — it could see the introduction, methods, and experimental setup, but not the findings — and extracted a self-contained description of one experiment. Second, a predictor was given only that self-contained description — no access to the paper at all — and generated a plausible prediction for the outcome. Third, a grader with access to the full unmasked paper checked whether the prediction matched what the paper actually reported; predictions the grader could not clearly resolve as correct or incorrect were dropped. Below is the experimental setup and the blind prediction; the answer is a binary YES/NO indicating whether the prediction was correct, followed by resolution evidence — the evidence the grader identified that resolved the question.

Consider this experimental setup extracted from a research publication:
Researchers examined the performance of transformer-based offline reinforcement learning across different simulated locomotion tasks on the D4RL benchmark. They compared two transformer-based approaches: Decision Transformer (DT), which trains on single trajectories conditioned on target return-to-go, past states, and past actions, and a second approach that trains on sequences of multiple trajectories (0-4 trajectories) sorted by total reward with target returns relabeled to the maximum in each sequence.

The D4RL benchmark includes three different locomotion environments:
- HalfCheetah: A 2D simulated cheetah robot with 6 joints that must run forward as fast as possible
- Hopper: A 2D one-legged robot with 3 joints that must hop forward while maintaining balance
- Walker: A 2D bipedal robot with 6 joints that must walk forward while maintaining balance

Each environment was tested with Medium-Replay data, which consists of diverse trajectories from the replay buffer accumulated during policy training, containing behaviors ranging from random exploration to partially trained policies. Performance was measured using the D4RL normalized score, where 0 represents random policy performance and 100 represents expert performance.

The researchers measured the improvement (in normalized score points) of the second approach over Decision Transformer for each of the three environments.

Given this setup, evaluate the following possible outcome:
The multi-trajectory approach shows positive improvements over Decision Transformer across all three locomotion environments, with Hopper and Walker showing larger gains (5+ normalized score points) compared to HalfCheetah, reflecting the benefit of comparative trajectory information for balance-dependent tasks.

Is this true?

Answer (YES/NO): YES